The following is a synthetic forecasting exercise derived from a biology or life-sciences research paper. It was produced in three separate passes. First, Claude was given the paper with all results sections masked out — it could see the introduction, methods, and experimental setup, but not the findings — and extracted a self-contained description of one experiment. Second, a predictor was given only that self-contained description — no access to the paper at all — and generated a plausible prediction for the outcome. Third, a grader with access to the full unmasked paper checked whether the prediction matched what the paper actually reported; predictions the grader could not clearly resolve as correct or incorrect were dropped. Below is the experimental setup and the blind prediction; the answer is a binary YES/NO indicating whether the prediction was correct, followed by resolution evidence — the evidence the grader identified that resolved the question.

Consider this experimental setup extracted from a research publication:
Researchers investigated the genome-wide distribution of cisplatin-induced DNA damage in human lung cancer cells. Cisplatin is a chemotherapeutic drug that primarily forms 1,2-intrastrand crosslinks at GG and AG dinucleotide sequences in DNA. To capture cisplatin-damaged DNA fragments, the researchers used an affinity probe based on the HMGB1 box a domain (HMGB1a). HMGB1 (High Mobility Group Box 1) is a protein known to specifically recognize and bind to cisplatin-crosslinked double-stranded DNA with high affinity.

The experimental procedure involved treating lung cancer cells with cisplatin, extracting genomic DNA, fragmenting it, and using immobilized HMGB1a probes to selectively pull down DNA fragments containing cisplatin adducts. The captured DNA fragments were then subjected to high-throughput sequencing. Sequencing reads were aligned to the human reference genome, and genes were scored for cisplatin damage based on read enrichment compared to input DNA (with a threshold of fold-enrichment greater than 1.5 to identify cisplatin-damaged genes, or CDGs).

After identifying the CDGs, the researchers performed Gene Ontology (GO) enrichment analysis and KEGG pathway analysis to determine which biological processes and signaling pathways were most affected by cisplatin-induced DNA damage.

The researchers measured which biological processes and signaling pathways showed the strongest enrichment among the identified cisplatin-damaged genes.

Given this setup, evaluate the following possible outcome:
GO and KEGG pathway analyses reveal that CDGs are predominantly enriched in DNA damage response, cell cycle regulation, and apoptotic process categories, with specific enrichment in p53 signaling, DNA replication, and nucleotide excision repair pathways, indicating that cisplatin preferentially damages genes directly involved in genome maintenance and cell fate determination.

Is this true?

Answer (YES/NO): NO